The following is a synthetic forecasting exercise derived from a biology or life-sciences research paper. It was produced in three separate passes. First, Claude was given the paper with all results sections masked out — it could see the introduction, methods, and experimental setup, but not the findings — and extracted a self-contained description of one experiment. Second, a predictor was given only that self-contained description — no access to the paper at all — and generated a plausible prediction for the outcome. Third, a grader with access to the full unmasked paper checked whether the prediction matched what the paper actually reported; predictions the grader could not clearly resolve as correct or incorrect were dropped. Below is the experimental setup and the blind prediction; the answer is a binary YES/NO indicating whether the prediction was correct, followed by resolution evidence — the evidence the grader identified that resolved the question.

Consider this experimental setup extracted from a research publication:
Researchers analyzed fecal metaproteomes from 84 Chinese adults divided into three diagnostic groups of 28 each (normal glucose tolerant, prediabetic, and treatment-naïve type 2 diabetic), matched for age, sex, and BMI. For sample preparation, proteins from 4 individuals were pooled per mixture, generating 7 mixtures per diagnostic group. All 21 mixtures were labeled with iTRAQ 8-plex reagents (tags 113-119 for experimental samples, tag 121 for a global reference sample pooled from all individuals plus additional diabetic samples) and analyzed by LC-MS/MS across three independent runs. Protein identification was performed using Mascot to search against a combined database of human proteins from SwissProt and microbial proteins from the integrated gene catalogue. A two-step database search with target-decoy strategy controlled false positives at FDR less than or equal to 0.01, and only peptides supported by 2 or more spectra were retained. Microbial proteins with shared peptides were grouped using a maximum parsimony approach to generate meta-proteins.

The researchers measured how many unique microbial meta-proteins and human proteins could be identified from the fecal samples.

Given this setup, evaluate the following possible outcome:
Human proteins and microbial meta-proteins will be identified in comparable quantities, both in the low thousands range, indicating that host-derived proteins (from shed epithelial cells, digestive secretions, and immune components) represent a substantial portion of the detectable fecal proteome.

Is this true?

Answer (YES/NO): NO